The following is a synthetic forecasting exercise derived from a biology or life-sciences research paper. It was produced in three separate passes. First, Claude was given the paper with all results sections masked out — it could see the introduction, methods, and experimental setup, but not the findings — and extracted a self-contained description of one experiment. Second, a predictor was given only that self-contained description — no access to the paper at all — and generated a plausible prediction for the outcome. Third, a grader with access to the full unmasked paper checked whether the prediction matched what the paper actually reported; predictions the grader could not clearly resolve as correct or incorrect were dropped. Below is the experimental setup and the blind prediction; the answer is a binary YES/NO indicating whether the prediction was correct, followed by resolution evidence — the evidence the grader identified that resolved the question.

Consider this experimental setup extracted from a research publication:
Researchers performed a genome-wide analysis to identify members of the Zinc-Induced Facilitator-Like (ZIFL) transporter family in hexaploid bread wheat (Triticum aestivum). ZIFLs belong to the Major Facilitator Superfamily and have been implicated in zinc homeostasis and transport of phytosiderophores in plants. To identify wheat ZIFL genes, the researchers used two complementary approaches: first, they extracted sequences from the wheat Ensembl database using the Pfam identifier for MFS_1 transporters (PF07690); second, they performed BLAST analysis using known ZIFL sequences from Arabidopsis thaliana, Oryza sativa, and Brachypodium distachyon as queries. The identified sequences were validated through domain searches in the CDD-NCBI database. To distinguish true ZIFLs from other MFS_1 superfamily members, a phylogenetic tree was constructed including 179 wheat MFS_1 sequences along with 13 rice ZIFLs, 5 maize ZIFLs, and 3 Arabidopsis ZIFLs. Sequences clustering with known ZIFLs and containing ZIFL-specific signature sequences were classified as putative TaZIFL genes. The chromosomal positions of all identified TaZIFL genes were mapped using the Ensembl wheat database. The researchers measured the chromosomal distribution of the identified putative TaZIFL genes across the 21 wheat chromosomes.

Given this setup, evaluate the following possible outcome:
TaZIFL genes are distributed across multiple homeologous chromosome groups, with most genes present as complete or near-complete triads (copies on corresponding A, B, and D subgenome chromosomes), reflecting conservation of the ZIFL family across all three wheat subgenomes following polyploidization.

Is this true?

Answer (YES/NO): YES